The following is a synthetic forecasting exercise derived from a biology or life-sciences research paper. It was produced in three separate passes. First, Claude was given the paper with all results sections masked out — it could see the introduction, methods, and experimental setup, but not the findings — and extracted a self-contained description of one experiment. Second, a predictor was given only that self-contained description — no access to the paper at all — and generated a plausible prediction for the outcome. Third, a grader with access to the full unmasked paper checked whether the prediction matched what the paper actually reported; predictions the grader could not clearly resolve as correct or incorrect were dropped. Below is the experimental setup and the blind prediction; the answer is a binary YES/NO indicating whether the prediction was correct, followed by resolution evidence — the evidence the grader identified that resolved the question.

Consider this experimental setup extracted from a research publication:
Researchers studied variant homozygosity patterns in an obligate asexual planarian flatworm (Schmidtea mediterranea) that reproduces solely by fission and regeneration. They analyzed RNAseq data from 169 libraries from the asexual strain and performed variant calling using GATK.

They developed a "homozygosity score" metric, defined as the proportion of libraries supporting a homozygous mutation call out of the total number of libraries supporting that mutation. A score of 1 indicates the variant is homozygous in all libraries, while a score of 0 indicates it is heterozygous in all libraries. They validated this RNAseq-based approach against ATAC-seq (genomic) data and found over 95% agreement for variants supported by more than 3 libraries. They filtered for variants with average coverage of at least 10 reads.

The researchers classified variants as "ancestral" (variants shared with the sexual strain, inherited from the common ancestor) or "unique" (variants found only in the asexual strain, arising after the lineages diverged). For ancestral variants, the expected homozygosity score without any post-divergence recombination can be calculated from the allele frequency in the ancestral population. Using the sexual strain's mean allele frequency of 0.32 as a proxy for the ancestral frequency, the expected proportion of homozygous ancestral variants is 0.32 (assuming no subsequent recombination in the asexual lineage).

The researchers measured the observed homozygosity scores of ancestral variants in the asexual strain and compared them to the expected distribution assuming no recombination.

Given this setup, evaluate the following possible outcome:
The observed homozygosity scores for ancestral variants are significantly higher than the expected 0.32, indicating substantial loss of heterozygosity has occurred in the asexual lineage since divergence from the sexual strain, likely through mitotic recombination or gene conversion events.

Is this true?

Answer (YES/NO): YES